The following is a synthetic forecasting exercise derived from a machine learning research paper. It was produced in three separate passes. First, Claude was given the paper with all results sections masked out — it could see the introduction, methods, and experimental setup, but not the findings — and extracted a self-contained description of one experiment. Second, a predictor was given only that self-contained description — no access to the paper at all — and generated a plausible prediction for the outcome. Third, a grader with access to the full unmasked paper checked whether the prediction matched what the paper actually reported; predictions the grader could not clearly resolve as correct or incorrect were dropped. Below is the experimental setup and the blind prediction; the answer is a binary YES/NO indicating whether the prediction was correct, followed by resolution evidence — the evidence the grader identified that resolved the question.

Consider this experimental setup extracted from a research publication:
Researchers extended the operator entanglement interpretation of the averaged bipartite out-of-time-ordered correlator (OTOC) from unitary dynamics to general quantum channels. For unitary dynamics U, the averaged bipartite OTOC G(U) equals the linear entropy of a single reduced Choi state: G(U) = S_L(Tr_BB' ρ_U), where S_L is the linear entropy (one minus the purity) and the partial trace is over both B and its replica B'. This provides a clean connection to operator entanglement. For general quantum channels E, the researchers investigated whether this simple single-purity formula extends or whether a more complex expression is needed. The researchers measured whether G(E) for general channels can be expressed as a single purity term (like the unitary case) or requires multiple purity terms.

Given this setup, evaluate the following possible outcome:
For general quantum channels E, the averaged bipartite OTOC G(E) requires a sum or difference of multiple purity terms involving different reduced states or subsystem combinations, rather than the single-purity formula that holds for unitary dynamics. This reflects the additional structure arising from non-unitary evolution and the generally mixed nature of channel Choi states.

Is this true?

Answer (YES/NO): YES